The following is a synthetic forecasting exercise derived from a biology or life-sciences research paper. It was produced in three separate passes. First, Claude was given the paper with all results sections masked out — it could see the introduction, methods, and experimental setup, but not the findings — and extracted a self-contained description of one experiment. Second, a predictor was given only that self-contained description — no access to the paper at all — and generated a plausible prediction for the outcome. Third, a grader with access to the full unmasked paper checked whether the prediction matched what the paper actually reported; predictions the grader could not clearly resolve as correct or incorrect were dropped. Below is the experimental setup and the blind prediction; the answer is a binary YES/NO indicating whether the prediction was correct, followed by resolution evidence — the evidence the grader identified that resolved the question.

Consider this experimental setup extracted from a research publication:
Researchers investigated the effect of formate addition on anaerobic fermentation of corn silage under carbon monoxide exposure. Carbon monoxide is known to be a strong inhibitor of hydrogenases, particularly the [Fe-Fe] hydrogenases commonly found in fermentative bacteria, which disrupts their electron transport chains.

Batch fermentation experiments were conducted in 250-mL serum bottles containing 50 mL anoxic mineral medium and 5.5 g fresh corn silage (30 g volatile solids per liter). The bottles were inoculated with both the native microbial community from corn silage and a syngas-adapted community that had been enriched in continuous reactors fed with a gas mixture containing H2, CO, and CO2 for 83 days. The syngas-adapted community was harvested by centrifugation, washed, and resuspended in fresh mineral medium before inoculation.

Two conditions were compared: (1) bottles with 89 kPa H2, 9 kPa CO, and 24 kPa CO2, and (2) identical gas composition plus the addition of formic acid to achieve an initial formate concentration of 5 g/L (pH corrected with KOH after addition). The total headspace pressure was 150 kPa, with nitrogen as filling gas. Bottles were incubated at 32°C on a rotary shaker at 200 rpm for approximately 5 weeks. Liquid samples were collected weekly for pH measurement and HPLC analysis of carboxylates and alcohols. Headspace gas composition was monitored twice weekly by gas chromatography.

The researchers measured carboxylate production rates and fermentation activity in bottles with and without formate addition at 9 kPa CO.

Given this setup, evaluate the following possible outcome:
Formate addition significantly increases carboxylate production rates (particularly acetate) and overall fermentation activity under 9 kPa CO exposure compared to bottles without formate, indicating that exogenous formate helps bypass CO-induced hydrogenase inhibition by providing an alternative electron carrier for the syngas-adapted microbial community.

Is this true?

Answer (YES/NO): NO